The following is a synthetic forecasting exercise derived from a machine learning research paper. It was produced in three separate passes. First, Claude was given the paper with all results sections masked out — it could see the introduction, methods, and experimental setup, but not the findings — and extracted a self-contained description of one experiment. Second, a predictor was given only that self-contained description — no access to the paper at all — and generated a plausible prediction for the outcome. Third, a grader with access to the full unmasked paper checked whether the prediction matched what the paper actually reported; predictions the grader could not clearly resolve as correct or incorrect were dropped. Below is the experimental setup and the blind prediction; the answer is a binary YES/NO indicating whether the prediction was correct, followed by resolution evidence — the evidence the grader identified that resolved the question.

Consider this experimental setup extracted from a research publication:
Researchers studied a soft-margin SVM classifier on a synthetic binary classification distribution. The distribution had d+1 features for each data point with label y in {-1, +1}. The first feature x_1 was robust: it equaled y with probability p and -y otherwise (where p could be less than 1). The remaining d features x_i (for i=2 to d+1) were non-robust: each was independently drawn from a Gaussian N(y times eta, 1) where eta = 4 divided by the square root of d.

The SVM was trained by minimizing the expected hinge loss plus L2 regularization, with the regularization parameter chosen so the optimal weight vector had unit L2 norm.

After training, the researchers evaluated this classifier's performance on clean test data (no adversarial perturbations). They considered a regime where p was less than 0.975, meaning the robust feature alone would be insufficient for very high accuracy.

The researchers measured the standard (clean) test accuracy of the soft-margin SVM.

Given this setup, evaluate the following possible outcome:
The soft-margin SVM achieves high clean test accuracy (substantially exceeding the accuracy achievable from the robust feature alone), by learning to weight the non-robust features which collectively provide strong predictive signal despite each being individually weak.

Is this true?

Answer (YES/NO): YES